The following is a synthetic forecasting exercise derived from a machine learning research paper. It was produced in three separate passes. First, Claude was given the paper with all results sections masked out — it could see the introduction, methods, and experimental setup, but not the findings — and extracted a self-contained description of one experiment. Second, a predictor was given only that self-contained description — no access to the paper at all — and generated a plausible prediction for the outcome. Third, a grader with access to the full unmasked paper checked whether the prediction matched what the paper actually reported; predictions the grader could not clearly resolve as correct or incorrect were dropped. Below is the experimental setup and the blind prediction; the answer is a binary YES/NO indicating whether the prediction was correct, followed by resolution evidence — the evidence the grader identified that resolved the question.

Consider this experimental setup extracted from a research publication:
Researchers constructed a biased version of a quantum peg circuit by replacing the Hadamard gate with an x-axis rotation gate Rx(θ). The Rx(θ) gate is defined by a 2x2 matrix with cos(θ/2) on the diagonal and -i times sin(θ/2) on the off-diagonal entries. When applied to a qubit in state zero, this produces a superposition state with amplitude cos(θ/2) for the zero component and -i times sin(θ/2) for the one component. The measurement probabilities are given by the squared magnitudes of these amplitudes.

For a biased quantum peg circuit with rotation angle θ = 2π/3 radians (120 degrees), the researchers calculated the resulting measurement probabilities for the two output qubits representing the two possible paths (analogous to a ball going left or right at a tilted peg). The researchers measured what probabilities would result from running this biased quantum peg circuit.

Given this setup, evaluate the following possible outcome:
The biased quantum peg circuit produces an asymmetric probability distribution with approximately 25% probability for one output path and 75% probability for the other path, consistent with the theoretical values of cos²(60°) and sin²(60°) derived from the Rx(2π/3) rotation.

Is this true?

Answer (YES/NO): NO